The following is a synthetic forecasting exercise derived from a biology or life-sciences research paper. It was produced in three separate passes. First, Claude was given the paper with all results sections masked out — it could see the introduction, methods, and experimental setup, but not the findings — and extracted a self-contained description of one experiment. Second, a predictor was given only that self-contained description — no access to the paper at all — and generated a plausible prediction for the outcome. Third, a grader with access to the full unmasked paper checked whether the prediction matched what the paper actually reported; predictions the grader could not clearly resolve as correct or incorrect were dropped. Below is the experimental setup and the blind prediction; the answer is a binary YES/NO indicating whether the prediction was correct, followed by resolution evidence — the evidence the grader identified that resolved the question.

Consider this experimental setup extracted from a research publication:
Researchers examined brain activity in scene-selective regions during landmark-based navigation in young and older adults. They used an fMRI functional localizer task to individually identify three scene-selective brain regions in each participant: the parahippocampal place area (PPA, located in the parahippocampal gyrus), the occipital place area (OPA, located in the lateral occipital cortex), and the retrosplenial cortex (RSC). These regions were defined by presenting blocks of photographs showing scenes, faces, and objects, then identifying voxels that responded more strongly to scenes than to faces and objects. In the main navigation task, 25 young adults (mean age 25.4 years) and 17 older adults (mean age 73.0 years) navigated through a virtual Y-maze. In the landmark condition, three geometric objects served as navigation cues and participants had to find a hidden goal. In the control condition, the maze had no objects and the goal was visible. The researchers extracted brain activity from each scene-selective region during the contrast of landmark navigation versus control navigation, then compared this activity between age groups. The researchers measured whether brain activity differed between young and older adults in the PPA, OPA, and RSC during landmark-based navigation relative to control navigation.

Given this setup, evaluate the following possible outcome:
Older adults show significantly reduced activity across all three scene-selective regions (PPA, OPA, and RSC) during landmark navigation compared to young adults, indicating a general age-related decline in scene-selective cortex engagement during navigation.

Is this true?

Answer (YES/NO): NO